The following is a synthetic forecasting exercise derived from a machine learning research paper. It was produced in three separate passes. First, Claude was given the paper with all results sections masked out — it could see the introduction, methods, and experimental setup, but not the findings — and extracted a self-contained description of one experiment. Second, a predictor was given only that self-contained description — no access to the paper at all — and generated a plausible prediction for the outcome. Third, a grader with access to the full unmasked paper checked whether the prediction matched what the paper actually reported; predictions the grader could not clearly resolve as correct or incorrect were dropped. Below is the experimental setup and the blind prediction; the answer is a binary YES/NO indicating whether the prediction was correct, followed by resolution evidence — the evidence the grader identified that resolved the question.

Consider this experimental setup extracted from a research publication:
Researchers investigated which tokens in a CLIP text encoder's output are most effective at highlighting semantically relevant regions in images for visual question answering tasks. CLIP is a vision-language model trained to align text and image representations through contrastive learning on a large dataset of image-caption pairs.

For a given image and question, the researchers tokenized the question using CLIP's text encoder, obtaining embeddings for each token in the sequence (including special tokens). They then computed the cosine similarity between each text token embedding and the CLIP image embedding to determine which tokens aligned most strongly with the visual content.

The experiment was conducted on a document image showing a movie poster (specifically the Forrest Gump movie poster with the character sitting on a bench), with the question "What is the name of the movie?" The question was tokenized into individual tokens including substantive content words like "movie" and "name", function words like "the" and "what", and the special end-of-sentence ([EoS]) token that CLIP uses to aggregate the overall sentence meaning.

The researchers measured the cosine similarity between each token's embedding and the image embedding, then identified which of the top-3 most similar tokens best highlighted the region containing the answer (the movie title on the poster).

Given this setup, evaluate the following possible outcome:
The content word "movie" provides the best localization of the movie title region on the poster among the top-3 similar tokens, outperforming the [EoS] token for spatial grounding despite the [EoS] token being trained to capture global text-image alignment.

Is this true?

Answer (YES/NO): NO